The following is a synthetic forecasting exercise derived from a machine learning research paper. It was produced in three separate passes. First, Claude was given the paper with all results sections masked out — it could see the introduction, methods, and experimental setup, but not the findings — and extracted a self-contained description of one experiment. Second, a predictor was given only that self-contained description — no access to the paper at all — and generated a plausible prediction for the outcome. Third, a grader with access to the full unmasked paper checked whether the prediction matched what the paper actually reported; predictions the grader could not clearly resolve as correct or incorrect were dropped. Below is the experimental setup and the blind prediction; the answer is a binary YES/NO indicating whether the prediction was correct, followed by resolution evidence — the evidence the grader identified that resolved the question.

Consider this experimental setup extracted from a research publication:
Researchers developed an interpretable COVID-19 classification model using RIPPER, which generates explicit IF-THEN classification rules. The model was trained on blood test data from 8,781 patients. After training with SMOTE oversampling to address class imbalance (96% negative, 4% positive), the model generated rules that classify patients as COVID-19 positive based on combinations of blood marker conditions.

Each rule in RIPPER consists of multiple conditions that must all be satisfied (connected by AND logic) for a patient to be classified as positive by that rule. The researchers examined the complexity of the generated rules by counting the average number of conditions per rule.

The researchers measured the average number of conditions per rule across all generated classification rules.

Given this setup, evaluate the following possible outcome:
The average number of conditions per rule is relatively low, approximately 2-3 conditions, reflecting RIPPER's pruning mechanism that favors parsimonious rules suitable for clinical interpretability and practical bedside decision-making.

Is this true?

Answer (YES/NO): NO